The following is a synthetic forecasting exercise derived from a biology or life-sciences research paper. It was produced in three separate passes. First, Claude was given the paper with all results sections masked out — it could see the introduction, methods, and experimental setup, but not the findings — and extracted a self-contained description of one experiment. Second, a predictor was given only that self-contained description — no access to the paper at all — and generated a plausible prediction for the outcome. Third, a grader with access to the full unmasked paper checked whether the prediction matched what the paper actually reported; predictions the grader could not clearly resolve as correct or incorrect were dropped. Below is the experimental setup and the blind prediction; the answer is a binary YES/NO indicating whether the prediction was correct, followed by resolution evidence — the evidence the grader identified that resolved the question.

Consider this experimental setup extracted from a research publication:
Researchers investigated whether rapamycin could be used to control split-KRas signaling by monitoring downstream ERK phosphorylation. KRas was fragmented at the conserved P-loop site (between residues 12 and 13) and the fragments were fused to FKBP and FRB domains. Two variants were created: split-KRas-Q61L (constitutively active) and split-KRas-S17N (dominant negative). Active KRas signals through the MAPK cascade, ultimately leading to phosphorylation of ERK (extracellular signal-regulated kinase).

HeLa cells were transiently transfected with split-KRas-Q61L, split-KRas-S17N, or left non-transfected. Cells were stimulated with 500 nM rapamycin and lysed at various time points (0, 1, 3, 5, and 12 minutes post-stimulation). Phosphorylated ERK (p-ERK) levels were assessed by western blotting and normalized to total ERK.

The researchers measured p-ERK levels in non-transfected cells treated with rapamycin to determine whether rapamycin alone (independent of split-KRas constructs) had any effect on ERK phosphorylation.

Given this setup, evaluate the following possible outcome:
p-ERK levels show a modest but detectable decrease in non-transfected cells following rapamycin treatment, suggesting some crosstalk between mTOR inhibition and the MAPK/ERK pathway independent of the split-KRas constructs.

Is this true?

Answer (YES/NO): NO